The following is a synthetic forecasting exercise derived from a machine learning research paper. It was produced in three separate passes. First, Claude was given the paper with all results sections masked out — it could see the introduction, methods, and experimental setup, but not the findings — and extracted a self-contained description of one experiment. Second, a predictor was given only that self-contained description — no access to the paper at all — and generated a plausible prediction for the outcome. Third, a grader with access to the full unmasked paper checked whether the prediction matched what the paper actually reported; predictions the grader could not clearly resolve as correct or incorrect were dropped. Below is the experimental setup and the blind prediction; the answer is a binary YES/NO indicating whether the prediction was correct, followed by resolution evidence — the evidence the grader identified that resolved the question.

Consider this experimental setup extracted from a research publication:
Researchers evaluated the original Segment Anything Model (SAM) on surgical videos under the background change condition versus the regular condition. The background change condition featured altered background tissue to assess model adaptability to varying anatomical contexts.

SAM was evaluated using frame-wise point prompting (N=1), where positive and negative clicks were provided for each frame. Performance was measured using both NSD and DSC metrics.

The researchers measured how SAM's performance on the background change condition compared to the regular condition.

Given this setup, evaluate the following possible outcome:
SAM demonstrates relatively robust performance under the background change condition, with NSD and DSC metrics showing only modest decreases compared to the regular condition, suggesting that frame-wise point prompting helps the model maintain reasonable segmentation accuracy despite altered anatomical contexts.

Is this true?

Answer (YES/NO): NO